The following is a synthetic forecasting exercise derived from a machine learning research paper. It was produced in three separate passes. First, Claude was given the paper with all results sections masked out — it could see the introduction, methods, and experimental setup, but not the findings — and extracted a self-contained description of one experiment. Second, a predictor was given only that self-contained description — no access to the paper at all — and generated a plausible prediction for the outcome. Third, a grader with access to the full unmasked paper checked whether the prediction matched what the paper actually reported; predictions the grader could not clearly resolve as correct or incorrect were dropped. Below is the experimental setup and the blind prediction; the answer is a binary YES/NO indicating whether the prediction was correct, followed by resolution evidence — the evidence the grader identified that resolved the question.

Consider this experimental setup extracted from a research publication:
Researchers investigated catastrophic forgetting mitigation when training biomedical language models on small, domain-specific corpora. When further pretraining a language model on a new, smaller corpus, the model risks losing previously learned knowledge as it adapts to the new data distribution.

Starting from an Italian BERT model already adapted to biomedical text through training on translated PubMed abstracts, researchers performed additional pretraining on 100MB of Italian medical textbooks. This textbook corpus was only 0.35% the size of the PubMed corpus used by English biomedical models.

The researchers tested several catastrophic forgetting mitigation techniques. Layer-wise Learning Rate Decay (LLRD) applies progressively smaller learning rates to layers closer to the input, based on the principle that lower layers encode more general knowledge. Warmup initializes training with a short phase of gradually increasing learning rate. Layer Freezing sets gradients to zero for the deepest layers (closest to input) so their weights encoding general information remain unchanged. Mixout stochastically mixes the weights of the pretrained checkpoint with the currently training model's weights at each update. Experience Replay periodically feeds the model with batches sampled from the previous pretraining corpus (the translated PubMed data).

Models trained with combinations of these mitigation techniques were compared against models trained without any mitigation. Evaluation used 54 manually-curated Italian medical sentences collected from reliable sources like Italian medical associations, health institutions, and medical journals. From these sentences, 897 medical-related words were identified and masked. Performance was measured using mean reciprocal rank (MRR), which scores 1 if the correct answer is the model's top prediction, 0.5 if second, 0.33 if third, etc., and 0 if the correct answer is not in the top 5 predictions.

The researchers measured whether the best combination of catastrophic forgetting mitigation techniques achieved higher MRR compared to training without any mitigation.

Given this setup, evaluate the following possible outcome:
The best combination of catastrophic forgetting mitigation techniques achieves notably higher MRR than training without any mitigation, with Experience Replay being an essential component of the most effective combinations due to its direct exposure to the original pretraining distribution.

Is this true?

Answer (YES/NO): YES